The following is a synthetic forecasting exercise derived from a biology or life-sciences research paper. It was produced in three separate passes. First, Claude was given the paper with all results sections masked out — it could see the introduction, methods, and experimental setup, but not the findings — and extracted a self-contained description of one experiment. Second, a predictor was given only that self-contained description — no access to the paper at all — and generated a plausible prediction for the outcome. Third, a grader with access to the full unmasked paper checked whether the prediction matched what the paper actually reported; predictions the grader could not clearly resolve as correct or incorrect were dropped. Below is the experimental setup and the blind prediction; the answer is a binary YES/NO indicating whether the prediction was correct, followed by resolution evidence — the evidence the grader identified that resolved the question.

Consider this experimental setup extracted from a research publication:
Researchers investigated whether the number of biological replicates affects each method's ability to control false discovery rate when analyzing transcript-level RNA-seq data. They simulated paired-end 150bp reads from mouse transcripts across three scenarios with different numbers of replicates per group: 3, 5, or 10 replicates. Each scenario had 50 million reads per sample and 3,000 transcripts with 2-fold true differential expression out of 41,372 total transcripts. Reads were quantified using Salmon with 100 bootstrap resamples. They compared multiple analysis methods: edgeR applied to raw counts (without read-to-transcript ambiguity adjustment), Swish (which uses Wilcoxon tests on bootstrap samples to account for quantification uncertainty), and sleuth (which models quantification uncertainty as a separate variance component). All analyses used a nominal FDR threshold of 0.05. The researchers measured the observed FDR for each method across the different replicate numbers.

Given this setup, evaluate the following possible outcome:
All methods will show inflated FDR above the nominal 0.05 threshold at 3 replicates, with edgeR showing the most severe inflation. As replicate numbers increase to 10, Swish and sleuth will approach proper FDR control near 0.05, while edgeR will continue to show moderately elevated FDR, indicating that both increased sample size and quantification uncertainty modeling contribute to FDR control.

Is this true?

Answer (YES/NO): NO